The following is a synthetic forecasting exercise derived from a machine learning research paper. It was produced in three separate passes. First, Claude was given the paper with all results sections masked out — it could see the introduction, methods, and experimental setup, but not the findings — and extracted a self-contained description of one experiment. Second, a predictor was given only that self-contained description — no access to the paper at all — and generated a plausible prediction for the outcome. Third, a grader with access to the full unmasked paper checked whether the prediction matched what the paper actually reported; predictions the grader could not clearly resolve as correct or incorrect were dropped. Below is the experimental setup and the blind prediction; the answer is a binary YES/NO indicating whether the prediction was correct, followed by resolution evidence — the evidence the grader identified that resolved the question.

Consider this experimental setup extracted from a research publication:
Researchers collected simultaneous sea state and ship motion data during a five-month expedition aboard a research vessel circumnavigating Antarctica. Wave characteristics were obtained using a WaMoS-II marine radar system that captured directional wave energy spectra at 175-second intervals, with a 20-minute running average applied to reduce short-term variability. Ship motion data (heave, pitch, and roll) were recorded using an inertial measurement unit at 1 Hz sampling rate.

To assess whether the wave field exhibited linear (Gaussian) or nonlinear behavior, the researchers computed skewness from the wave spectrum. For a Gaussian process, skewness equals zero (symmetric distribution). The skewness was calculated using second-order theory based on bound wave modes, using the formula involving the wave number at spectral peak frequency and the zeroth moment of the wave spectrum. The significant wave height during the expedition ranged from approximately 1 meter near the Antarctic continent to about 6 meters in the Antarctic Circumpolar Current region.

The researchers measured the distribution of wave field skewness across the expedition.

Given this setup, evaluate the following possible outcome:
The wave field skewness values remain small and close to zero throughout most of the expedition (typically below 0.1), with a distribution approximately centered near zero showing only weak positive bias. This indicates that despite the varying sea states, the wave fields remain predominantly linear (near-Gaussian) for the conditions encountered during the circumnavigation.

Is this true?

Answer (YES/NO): NO